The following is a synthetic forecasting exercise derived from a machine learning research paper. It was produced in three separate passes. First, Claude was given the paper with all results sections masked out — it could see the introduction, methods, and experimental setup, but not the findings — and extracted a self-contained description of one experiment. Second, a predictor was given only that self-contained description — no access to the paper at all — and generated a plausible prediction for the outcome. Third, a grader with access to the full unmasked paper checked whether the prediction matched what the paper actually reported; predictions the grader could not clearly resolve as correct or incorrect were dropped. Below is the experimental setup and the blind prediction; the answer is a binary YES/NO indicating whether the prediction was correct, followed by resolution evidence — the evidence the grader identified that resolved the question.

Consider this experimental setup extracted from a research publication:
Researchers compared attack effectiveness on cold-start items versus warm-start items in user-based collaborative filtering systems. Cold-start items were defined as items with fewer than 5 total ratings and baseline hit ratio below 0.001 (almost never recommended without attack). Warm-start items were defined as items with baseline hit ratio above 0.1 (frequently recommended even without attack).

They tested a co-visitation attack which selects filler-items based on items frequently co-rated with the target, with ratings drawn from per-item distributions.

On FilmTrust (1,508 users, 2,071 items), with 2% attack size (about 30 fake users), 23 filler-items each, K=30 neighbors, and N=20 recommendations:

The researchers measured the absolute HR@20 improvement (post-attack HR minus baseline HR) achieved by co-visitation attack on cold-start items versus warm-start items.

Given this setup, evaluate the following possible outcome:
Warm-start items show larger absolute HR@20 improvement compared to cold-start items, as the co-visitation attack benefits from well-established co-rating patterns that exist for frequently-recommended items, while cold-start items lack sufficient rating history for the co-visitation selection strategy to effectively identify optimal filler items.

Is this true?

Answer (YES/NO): YES